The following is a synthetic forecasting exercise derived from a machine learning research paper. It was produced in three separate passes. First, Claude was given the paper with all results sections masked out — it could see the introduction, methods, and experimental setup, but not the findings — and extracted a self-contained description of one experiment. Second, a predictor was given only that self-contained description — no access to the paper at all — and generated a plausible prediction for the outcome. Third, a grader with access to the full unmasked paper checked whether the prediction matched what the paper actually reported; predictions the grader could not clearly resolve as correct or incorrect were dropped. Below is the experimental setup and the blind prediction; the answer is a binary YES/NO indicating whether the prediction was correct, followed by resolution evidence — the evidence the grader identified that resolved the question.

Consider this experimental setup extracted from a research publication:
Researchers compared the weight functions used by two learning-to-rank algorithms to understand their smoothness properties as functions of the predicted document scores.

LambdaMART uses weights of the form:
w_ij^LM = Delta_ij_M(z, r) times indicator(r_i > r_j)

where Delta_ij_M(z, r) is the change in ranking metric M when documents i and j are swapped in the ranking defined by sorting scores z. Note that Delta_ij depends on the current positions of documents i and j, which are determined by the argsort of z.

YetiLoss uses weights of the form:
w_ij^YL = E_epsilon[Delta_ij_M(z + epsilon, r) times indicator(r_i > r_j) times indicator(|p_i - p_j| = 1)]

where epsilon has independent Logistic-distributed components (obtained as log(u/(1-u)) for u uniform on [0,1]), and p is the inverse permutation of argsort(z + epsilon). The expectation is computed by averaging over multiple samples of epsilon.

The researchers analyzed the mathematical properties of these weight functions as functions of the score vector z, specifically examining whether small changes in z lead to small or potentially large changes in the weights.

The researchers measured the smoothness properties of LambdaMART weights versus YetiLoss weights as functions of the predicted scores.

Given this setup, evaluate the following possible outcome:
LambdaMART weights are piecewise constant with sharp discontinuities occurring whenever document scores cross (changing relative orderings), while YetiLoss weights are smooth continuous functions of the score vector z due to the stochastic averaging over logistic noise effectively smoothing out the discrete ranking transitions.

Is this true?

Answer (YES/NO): YES